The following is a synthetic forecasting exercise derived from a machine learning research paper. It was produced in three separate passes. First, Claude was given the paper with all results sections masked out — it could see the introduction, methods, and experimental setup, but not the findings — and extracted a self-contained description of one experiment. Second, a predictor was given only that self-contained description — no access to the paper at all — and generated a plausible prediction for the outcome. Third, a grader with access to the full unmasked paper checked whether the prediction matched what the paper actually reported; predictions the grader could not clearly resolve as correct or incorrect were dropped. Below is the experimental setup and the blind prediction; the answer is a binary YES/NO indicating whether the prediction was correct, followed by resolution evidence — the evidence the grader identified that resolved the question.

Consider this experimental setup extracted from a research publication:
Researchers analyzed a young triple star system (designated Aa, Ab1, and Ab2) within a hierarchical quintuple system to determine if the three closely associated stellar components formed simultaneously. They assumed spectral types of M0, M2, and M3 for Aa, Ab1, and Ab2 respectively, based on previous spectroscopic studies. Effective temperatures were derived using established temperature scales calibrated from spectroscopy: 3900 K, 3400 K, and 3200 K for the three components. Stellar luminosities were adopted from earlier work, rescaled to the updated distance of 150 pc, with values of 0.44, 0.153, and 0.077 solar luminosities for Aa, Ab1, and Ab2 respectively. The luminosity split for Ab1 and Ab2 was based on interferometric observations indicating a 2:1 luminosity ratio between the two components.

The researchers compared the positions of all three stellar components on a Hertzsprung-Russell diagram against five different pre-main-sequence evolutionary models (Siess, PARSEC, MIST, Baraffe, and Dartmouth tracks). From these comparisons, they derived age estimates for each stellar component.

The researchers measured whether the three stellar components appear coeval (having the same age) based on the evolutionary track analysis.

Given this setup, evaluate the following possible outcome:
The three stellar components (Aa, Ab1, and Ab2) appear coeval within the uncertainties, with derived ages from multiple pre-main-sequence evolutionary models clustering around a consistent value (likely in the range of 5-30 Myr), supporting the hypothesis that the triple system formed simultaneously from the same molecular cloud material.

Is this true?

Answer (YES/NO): NO